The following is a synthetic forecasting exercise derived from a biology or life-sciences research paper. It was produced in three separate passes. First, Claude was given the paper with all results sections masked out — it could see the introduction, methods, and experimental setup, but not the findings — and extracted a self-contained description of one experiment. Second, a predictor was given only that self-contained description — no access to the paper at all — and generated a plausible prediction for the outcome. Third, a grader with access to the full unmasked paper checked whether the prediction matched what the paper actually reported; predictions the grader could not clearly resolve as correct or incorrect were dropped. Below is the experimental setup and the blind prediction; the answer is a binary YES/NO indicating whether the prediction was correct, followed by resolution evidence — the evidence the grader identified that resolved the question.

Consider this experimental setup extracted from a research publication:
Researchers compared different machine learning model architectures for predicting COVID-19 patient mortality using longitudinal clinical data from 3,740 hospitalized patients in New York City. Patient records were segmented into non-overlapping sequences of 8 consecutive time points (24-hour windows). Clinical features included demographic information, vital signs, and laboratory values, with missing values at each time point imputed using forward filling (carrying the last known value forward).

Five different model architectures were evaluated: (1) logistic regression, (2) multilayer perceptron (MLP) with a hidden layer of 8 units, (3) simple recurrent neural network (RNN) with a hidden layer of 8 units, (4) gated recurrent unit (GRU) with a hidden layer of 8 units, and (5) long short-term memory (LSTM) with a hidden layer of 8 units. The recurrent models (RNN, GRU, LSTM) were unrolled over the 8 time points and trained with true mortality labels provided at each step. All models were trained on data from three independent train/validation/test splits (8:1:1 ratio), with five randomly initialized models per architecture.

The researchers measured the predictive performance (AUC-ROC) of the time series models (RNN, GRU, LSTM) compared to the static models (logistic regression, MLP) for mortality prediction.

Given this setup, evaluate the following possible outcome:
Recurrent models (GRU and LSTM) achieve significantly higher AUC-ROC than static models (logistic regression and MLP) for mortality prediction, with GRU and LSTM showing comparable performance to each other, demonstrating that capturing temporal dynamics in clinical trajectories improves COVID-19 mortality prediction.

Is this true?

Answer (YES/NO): NO